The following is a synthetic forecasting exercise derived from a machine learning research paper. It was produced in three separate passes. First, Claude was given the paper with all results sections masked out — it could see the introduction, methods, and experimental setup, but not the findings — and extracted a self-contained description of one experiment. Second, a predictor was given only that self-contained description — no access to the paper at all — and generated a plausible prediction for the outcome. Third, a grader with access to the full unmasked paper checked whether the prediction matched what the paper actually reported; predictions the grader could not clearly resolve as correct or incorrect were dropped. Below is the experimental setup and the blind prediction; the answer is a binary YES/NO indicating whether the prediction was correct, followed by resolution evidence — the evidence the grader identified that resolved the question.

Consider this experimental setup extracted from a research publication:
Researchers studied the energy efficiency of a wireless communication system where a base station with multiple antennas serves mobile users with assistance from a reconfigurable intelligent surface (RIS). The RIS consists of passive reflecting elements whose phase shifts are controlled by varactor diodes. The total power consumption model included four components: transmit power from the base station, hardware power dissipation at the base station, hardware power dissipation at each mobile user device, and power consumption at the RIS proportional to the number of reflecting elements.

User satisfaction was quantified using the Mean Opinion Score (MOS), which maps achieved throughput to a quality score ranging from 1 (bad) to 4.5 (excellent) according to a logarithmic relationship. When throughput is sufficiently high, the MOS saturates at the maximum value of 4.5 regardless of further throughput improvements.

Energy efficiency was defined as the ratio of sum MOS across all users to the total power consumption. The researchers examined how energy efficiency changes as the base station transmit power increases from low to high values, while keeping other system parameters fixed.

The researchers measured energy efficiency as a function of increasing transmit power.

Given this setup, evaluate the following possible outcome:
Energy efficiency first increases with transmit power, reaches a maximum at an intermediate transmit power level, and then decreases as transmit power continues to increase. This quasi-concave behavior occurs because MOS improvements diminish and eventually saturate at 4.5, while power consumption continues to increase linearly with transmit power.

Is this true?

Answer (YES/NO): YES